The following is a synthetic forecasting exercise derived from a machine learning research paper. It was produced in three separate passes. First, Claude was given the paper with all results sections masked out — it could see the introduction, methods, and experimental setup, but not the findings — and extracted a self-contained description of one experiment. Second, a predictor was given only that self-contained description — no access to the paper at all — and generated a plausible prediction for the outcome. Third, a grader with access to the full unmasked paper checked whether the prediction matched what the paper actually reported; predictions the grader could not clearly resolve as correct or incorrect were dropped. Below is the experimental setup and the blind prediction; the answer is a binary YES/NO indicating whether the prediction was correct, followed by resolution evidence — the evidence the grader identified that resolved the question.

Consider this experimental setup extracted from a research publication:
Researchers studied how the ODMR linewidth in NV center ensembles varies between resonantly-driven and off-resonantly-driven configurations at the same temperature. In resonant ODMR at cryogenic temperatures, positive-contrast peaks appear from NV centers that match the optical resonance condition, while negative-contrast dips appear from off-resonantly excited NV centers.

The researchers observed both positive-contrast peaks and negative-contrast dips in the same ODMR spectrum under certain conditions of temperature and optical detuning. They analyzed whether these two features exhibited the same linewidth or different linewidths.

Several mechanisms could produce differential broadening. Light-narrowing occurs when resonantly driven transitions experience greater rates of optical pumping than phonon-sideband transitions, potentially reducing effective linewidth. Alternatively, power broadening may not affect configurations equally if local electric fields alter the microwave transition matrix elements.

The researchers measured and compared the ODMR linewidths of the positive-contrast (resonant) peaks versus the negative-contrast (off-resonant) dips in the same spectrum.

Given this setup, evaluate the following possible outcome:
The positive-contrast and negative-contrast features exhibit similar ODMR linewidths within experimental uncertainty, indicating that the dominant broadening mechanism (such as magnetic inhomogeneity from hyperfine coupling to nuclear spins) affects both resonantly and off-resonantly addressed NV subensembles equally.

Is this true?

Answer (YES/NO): NO